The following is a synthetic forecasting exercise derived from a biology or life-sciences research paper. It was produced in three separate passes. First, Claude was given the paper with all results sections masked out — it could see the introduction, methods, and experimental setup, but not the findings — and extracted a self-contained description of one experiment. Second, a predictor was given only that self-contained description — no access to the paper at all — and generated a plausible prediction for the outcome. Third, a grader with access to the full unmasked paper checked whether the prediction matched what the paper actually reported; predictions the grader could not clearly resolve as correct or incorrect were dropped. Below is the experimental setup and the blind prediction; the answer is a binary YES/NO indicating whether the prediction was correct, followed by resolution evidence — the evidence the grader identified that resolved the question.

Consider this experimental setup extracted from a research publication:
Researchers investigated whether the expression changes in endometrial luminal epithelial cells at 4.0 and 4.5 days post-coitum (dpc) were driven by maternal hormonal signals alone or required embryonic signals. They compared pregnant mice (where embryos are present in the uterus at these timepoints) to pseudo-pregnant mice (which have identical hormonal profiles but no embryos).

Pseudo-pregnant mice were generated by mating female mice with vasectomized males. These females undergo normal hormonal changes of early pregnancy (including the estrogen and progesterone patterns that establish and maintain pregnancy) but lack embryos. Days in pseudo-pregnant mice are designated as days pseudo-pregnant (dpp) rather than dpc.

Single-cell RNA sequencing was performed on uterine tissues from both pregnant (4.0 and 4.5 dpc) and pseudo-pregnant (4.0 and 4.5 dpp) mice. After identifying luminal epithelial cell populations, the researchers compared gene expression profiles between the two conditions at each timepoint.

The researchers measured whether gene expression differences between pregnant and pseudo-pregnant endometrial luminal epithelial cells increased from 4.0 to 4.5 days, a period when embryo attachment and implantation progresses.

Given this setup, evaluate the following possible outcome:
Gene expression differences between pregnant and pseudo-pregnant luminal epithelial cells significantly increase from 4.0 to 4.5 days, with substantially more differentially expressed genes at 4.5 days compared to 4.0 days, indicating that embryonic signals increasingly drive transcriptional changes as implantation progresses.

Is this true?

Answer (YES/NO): NO